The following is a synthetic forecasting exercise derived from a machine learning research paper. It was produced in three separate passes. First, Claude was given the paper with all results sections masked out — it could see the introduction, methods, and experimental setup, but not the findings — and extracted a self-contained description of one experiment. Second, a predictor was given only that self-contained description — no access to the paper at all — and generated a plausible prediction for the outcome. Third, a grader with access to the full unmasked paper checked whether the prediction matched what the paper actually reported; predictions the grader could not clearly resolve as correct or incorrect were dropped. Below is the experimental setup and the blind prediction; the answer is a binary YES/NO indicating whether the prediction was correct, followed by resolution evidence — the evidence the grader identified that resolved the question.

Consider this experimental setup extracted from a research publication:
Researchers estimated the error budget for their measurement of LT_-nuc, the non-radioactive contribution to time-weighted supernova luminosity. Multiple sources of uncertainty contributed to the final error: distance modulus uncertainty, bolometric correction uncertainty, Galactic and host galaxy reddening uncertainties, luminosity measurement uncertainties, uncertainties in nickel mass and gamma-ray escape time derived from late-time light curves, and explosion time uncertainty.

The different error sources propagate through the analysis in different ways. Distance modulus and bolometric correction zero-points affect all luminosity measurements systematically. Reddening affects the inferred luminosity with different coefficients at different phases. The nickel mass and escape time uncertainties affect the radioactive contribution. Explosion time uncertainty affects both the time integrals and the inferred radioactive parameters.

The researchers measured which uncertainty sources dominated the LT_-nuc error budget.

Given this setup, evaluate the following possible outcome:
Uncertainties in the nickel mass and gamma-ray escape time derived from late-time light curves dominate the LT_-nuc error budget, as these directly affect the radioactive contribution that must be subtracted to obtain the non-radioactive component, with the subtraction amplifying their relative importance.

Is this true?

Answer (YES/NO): NO